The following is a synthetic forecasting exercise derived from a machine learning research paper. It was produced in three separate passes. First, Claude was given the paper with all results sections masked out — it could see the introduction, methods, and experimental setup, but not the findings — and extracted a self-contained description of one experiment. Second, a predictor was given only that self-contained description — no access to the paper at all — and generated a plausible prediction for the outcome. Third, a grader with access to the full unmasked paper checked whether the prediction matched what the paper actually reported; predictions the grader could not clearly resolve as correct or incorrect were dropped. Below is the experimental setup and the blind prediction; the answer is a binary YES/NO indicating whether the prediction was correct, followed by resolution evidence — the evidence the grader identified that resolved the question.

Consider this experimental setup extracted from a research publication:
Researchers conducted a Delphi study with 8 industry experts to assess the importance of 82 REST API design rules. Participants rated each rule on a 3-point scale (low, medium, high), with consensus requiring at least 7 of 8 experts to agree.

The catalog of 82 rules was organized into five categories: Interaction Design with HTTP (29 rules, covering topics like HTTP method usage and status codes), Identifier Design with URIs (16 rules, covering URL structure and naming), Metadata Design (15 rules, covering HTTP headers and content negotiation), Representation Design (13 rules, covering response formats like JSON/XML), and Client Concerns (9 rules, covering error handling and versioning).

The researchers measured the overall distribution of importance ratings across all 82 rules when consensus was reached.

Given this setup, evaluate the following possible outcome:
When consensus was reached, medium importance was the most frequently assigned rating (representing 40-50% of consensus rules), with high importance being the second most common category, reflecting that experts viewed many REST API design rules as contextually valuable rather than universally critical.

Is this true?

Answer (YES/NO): NO